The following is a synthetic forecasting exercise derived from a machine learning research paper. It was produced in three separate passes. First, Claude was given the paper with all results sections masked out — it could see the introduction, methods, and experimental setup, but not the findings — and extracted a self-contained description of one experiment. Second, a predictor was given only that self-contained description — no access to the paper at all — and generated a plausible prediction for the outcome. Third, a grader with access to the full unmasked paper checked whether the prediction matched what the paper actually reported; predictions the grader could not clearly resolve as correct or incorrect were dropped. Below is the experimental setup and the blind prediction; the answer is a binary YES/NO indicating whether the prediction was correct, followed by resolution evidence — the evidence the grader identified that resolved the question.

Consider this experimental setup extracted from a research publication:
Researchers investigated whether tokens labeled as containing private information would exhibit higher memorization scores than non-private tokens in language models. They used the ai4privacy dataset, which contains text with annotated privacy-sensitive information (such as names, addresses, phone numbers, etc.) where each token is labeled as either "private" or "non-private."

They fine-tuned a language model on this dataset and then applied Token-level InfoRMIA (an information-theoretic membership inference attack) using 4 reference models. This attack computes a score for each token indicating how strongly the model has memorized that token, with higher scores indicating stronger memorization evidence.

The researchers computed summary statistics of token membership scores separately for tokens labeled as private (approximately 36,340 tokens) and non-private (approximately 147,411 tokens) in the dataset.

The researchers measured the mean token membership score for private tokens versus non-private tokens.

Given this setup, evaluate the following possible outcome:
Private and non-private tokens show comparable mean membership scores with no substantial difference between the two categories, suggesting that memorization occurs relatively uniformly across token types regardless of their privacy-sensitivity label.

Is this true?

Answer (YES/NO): NO